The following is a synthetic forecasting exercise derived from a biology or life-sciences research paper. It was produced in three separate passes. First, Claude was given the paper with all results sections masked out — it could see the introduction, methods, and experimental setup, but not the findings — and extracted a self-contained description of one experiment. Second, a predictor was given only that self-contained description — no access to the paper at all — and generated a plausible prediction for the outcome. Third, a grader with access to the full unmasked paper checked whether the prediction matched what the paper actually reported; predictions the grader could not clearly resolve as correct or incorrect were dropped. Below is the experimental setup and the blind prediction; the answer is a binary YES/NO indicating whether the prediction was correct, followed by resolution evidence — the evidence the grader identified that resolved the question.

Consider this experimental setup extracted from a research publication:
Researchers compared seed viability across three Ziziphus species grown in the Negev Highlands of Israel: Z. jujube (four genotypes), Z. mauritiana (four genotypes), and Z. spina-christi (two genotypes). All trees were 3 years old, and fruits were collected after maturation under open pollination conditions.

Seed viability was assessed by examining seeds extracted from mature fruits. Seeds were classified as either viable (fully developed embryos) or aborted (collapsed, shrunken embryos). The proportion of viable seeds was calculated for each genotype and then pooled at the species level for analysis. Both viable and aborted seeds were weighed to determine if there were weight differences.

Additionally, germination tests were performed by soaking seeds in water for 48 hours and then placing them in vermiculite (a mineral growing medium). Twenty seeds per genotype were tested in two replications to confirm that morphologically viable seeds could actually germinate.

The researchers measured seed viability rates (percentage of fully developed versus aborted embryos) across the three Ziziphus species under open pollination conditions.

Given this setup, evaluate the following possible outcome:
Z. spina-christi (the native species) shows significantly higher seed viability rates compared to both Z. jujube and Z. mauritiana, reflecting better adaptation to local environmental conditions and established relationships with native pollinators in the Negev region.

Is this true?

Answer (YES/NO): YES